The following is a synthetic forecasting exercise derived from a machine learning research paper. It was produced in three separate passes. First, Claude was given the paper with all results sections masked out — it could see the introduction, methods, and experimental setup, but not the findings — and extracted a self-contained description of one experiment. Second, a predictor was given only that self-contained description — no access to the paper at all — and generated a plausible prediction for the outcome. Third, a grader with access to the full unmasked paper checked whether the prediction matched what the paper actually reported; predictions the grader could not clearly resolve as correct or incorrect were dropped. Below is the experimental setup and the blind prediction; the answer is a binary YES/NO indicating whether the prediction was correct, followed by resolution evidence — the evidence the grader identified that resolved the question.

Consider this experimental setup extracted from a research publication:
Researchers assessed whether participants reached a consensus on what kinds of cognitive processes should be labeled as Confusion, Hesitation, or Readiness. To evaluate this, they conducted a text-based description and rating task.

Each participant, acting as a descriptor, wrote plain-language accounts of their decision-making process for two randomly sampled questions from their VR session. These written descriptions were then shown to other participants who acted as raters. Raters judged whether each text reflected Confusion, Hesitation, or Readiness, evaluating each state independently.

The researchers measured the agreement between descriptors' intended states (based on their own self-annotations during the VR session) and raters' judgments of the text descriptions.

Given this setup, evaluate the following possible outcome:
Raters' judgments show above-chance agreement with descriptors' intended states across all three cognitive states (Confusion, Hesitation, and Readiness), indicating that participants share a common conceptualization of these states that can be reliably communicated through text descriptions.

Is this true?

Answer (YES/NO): YES